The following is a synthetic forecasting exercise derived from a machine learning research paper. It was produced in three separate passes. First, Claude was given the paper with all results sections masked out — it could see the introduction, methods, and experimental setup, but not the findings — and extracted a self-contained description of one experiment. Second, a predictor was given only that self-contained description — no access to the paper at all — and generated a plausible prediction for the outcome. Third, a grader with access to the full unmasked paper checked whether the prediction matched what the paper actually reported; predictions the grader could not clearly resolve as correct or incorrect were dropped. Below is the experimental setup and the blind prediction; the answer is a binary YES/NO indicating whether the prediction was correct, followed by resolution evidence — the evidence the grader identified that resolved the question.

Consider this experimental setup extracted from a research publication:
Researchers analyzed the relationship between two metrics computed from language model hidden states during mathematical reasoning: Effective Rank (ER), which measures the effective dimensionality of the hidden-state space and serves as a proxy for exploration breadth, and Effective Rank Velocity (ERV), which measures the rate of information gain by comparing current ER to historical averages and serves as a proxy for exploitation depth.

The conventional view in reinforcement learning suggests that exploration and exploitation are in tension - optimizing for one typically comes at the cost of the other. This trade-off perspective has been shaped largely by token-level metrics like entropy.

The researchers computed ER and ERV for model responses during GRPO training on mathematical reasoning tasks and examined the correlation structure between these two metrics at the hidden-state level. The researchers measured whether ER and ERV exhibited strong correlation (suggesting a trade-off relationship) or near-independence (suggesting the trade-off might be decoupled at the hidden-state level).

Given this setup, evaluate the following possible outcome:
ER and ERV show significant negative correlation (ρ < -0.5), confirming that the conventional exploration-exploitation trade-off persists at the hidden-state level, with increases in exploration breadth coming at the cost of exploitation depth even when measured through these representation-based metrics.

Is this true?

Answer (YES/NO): NO